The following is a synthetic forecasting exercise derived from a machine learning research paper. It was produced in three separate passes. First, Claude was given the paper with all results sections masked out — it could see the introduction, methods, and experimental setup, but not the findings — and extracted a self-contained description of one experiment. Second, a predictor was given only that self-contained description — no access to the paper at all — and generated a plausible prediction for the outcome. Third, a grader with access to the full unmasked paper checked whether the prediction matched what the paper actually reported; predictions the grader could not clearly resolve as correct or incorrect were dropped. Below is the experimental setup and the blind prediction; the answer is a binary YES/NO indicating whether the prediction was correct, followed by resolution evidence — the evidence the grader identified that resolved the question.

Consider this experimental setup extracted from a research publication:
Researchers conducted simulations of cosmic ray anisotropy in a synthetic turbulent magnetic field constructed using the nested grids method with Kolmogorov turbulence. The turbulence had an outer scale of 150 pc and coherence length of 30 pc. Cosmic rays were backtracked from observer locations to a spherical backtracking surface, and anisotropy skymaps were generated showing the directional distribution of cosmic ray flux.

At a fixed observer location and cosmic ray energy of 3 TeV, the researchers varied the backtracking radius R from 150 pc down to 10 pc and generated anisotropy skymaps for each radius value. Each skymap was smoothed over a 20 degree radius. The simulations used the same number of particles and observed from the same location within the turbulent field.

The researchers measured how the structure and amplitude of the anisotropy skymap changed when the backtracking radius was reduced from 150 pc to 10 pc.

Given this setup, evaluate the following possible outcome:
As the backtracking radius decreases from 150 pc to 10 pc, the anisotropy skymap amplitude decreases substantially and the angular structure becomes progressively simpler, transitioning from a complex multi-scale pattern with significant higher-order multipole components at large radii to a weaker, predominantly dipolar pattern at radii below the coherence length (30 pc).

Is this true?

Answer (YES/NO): NO